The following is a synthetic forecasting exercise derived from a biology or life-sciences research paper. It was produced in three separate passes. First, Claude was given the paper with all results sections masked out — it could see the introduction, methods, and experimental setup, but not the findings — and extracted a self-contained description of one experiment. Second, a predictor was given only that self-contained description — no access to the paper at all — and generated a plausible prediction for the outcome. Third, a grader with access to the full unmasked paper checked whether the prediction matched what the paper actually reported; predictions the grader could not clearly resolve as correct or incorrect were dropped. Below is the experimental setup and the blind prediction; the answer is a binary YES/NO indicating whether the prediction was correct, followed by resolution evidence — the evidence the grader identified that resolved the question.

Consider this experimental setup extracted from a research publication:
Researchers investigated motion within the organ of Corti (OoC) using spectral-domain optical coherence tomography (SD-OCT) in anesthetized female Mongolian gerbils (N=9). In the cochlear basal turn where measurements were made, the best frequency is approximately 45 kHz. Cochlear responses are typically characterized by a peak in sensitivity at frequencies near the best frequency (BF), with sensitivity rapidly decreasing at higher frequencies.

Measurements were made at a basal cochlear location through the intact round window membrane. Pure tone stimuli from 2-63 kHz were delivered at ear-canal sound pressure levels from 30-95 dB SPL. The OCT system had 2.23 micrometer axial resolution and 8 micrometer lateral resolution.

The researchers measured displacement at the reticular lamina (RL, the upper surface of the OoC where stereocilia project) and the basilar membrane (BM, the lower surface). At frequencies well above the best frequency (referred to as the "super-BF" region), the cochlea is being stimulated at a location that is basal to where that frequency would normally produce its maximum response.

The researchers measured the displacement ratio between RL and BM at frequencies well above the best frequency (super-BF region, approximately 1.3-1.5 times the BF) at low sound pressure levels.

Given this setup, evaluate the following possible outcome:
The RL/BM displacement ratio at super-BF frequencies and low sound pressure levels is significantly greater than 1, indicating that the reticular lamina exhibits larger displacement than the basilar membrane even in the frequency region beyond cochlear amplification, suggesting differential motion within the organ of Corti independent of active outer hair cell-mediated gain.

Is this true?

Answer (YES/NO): YES